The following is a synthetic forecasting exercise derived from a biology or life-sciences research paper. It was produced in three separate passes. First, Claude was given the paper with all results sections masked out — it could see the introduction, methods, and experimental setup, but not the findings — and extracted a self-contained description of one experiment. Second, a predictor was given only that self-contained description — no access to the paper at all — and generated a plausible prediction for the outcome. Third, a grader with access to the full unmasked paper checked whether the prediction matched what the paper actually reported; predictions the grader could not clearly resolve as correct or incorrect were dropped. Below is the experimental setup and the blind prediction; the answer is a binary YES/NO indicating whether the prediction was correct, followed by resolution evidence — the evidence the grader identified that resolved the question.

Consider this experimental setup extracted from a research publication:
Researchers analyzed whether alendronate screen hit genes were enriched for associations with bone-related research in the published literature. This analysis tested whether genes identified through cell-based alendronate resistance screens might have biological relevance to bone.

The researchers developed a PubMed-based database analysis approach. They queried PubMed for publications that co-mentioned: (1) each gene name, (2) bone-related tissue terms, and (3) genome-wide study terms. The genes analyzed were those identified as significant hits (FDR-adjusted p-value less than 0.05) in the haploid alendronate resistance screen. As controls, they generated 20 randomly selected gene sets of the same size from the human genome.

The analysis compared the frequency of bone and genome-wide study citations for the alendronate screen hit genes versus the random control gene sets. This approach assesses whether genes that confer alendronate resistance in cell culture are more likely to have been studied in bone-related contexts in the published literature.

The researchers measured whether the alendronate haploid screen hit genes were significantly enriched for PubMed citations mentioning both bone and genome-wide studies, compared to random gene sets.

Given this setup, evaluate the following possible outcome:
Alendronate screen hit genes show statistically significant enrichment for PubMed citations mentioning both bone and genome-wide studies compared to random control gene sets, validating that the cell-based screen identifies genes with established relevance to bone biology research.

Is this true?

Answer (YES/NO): YES